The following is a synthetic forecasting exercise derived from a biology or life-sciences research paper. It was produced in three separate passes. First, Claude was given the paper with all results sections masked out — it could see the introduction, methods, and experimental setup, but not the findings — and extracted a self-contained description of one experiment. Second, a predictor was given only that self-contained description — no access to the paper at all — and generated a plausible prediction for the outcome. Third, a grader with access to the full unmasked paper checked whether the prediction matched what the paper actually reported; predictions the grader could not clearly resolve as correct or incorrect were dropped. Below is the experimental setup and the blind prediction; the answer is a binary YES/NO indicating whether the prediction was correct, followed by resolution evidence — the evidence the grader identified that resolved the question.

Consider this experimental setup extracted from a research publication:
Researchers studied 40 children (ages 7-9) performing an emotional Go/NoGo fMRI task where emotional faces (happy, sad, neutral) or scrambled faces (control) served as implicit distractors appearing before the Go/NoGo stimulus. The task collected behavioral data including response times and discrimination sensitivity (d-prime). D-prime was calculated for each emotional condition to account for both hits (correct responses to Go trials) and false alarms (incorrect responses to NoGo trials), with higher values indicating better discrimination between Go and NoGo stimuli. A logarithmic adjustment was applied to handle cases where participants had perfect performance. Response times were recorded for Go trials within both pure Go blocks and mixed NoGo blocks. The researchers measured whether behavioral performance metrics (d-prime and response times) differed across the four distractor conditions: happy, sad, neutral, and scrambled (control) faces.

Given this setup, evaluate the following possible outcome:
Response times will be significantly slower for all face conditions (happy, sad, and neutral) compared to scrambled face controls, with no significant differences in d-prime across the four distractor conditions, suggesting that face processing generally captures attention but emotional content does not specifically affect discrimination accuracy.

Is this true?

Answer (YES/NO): NO